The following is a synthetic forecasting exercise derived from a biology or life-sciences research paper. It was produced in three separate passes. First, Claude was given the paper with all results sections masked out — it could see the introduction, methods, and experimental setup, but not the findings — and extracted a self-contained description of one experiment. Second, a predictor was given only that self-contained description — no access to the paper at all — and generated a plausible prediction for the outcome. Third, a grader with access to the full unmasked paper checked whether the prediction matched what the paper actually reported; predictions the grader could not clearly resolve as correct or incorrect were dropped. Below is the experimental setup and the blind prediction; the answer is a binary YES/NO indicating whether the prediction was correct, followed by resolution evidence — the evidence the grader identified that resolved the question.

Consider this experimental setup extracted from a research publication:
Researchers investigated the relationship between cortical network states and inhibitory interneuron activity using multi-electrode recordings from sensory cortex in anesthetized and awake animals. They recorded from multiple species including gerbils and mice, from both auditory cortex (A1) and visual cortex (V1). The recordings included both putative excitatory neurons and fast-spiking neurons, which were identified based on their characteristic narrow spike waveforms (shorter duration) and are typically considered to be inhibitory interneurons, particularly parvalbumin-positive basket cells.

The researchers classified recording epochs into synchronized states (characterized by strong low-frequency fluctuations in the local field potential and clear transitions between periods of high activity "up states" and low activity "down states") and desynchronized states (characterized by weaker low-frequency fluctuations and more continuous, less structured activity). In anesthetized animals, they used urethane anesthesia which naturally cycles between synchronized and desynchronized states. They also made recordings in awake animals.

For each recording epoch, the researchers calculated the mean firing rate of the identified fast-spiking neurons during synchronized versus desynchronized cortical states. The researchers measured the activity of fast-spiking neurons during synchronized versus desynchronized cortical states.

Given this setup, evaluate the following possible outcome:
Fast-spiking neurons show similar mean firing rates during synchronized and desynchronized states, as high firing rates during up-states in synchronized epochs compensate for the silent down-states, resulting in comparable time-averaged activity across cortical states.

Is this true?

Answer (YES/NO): NO